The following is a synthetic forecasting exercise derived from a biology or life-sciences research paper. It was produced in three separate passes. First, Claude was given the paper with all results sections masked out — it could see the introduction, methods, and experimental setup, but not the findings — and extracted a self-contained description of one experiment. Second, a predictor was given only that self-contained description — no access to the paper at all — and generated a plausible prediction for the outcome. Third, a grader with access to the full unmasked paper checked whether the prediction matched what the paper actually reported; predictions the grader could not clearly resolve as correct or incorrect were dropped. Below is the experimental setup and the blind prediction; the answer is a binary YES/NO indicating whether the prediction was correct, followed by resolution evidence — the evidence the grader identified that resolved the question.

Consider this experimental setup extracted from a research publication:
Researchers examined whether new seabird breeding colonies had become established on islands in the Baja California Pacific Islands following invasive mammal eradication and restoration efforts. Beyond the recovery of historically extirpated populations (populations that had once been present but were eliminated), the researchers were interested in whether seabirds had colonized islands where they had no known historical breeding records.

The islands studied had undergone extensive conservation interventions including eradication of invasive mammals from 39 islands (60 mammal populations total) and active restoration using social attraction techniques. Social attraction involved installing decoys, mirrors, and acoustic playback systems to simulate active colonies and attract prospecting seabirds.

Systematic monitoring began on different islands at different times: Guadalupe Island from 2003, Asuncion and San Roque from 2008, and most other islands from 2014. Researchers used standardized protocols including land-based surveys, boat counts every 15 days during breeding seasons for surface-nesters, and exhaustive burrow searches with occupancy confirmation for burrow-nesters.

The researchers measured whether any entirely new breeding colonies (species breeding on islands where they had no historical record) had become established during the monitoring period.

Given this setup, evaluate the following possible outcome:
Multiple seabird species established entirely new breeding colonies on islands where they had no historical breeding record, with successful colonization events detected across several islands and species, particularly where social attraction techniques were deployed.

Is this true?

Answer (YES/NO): YES